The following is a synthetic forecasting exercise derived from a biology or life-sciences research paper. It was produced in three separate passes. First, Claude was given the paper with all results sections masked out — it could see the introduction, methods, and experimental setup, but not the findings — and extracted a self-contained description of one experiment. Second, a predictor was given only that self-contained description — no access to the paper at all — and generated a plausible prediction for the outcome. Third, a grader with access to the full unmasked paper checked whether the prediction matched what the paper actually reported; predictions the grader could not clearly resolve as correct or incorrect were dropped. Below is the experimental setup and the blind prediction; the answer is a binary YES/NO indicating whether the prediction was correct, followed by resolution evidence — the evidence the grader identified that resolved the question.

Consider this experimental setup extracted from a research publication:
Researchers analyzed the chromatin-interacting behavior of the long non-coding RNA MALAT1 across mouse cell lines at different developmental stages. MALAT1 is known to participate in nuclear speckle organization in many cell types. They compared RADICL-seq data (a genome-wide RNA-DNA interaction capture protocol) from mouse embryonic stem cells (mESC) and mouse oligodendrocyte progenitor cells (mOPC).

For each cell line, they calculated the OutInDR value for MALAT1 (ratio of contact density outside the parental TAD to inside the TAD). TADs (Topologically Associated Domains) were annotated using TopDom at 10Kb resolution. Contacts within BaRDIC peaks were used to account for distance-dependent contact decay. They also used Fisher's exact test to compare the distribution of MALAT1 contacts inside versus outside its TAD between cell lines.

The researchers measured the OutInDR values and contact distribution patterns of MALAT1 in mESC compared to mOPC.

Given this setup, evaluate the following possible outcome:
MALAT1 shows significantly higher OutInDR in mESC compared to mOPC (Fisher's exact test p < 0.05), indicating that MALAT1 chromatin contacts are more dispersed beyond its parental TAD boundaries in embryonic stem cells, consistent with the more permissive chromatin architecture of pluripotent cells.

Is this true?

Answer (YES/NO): NO